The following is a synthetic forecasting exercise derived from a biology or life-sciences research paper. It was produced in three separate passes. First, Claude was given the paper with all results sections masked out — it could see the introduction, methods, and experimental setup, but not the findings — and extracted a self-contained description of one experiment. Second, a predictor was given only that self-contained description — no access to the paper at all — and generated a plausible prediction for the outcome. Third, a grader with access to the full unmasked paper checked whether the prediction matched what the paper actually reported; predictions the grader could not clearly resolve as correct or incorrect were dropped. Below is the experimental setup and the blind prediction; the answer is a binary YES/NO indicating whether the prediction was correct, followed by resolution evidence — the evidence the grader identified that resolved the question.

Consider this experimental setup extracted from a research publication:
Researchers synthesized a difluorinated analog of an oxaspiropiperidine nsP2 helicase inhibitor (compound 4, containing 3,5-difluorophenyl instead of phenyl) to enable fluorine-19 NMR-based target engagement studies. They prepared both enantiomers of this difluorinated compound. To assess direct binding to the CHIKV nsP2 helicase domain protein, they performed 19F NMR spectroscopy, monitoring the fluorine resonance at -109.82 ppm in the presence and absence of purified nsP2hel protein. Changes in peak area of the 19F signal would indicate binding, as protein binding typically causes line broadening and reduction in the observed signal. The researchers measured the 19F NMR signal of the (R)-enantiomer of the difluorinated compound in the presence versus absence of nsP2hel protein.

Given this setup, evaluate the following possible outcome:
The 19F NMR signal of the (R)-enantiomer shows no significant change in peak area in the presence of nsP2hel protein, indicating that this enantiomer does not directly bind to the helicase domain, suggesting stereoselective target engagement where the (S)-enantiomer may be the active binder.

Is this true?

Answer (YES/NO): NO